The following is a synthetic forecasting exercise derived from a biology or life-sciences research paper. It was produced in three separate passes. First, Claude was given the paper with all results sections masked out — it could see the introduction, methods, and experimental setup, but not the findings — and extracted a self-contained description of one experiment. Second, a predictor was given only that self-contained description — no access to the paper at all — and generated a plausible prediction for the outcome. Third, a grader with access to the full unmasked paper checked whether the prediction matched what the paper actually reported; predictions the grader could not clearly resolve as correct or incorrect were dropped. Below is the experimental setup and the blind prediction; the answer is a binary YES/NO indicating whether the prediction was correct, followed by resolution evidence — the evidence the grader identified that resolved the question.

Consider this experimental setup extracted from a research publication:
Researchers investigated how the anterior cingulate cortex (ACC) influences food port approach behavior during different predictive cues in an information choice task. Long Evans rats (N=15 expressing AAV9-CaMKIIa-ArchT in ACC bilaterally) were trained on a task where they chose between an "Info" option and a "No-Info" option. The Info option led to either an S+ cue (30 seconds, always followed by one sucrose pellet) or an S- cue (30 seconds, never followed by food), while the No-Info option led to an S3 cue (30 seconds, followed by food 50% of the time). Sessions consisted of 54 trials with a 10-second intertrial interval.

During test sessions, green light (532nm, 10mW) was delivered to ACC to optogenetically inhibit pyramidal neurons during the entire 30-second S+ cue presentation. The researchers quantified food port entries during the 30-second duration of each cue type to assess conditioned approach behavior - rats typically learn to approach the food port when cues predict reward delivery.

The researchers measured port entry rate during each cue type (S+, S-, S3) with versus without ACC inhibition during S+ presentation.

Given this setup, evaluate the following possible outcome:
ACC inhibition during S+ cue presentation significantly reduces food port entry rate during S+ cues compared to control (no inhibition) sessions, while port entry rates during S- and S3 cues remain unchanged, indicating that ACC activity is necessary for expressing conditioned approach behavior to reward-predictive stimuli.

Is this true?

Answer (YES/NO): NO